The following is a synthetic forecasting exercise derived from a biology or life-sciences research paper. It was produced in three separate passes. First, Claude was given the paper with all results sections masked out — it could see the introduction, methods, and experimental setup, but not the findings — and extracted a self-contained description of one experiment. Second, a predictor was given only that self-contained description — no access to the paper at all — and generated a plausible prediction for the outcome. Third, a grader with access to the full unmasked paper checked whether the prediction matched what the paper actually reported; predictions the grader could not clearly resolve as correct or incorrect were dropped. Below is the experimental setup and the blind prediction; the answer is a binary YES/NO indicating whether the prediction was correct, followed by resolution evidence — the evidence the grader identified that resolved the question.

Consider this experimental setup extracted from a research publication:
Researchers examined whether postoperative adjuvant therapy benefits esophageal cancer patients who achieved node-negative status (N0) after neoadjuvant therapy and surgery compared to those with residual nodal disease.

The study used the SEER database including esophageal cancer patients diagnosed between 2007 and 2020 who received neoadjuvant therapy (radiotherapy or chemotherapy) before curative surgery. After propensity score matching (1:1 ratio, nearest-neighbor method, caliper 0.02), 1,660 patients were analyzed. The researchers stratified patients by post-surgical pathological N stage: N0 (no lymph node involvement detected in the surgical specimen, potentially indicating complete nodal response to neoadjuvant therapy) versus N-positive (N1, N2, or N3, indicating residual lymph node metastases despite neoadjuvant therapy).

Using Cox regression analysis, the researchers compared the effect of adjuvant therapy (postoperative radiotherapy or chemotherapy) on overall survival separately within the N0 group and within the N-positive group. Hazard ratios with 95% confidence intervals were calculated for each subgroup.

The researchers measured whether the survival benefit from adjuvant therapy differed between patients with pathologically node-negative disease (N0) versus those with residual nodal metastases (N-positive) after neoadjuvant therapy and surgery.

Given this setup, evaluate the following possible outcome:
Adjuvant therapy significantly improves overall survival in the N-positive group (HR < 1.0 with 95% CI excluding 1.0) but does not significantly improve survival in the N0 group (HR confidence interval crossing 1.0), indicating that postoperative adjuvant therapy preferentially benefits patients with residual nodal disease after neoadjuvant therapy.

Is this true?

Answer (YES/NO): NO